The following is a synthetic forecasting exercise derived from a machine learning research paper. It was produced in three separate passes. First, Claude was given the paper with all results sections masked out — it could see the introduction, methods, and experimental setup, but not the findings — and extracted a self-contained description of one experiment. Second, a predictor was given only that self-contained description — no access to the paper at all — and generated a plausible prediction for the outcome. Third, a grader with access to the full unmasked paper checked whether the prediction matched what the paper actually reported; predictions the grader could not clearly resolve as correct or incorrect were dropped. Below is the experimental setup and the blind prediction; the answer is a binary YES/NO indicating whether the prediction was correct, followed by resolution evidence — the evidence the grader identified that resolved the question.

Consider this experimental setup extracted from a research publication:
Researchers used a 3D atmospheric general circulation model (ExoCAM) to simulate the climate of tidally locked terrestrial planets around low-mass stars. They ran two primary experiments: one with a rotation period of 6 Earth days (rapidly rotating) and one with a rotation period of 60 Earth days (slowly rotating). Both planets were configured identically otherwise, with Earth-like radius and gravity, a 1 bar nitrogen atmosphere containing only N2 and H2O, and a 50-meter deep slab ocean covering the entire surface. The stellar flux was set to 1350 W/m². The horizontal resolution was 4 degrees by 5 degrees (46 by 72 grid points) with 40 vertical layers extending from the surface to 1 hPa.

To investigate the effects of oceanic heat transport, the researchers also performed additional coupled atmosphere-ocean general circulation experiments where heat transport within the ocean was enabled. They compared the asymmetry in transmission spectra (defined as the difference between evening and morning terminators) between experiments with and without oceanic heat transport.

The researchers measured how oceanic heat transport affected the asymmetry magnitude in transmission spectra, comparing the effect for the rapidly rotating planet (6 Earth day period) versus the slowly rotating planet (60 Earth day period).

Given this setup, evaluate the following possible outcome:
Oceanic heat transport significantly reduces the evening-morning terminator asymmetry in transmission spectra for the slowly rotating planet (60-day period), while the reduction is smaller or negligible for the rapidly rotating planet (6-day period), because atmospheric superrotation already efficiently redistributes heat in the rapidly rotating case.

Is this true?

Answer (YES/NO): NO